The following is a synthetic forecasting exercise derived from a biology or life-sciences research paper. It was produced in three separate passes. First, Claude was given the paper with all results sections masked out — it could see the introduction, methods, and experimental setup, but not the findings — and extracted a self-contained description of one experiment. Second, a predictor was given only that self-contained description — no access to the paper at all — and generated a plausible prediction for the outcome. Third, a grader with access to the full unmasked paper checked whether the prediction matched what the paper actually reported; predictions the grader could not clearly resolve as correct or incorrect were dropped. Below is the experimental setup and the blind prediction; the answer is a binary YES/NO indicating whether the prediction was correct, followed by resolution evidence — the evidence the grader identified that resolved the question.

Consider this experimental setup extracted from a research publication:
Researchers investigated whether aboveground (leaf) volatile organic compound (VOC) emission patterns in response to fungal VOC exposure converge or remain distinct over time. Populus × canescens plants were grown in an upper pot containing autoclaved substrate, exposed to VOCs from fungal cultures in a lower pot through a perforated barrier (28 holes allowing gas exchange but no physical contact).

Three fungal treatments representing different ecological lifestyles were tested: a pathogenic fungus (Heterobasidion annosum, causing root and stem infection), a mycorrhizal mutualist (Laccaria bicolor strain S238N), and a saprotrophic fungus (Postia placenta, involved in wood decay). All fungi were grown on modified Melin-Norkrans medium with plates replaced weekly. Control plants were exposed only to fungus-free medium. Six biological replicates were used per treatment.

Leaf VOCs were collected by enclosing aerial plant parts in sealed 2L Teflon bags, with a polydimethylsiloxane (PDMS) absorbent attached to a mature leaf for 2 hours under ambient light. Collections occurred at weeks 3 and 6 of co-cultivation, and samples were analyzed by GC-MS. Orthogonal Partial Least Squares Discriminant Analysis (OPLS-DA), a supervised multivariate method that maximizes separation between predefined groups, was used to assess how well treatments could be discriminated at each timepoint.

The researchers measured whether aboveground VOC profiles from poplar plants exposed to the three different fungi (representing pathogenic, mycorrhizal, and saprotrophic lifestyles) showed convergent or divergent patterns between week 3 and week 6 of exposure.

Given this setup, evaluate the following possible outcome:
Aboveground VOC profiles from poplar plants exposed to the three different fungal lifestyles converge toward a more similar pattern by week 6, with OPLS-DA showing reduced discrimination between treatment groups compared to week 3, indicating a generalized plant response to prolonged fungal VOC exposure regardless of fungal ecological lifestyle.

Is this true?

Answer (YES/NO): NO